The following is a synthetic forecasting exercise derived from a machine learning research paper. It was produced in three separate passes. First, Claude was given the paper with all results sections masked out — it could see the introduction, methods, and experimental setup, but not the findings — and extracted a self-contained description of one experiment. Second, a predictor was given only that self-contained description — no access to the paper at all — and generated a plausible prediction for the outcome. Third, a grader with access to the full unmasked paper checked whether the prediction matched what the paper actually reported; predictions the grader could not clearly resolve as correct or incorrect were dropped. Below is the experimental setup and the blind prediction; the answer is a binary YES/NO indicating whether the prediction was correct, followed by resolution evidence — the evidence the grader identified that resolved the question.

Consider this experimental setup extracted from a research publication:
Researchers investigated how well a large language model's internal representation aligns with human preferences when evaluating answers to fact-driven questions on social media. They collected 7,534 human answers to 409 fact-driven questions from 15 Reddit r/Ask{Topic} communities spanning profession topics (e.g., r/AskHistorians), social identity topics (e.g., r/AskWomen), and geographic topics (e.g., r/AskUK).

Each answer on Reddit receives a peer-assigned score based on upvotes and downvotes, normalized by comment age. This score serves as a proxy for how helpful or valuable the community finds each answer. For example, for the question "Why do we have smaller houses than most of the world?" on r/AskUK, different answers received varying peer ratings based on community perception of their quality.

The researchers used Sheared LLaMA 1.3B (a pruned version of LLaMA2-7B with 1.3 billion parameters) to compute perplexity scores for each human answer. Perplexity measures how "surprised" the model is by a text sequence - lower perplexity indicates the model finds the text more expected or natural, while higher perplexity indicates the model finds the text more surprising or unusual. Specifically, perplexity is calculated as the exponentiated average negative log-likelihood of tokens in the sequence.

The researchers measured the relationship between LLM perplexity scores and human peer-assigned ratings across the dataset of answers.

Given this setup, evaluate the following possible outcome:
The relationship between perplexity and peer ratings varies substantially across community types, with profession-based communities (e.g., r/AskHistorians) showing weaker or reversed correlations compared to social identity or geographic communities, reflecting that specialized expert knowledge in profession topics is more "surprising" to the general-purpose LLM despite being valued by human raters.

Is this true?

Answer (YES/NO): NO